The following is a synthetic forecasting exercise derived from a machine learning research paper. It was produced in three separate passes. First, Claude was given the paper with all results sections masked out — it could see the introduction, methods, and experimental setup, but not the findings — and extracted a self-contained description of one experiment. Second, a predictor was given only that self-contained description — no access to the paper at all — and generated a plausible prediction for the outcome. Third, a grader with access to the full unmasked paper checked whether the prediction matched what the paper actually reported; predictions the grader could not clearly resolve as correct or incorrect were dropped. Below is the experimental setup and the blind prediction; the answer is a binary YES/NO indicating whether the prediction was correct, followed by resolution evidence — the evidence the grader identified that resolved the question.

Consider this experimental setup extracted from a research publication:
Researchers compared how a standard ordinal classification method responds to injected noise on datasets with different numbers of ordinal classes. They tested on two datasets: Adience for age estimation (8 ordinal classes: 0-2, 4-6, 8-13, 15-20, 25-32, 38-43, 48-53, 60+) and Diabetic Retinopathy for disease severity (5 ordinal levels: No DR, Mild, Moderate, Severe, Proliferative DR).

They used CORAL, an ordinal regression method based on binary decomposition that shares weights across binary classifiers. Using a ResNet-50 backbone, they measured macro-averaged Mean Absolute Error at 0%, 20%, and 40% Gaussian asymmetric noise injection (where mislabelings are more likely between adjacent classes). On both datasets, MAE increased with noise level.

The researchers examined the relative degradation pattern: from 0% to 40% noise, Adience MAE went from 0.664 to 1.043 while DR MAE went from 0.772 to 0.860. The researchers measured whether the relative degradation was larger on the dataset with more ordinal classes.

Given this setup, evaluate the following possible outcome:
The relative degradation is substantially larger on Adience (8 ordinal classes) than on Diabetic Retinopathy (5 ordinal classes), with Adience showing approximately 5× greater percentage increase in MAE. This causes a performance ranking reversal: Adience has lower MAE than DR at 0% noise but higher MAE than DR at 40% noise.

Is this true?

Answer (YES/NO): YES